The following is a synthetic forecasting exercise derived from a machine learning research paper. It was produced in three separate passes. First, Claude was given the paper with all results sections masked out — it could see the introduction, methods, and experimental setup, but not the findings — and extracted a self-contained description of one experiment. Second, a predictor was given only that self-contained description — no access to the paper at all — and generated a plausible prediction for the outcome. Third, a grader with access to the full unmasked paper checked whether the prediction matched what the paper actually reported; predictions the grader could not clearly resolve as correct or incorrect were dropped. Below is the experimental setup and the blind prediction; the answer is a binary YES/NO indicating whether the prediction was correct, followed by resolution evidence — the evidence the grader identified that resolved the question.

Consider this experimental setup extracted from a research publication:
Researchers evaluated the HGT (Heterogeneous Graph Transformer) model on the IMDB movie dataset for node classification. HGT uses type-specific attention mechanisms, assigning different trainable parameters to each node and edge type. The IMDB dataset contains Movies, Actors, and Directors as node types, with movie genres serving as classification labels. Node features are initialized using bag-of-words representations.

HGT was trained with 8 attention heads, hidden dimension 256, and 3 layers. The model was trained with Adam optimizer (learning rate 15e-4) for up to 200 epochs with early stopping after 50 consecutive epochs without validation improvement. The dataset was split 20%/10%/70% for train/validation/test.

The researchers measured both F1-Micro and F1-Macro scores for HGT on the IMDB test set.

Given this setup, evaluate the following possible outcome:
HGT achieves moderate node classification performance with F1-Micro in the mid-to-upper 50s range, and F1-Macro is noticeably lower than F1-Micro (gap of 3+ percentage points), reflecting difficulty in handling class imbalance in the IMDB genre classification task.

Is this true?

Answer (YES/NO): YES